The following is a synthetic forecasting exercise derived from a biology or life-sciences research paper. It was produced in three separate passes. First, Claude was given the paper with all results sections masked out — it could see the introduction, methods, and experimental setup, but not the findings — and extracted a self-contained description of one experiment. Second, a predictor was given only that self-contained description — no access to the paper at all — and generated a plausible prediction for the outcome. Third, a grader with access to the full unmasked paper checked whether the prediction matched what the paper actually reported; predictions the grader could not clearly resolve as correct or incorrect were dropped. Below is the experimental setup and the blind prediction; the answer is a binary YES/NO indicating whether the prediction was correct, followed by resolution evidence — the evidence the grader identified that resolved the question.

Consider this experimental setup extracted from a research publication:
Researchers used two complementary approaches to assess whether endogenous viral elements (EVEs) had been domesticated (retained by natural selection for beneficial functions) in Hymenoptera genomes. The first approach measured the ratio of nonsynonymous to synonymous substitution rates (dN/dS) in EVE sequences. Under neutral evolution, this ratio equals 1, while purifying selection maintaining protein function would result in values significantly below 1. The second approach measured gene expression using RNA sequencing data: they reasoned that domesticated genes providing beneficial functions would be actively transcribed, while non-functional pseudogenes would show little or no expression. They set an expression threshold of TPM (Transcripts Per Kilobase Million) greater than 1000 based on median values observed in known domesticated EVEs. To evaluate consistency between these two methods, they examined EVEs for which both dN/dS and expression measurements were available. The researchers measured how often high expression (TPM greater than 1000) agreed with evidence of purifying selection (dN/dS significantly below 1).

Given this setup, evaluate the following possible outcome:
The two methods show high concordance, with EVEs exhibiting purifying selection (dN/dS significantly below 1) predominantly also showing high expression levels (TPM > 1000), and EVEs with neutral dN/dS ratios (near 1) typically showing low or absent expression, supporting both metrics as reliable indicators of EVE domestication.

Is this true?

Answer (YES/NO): YES